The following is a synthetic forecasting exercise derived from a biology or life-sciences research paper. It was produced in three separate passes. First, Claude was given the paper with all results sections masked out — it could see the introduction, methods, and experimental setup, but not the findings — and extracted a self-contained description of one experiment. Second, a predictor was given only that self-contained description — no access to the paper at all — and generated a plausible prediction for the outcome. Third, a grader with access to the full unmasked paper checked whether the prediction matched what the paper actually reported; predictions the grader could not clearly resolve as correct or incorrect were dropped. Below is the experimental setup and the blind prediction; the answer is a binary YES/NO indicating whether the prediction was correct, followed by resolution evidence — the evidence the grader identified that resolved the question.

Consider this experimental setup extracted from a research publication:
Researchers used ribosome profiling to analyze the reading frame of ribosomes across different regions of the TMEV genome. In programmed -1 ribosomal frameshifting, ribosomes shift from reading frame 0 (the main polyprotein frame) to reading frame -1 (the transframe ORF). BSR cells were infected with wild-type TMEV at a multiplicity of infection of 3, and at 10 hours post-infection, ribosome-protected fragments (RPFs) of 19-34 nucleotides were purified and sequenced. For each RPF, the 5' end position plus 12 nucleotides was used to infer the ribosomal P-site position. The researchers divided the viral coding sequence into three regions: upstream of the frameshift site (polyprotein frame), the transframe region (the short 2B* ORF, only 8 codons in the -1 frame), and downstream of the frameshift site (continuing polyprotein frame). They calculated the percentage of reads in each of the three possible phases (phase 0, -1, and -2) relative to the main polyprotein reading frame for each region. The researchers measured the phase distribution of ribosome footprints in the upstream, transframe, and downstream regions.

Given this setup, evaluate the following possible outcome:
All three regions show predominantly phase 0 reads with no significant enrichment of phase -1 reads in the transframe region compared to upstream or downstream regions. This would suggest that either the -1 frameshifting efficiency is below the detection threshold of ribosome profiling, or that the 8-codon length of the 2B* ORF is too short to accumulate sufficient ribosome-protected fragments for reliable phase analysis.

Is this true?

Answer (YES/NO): NO